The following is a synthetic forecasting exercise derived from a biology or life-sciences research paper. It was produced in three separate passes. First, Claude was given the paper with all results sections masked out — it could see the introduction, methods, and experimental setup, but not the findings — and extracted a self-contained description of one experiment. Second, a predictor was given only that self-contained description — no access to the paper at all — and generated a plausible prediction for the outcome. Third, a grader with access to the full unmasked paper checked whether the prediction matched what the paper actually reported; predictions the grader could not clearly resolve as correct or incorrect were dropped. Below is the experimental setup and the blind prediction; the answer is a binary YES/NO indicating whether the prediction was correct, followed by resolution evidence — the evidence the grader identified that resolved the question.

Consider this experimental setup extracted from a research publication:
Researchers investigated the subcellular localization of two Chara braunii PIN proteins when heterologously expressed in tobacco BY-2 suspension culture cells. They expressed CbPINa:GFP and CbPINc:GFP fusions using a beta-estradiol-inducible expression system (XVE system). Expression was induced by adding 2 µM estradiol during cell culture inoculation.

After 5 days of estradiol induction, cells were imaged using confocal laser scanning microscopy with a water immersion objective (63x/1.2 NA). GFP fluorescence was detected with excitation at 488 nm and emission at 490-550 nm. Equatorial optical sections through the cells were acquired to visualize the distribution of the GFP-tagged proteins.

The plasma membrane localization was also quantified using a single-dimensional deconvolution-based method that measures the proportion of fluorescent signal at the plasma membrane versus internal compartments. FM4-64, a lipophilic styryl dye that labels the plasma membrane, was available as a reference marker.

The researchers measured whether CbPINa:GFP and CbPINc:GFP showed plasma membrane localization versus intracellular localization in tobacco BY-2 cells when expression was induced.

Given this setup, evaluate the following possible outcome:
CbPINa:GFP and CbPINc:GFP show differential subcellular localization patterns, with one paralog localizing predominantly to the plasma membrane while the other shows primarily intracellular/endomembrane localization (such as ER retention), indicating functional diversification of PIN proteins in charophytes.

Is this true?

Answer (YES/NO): YES